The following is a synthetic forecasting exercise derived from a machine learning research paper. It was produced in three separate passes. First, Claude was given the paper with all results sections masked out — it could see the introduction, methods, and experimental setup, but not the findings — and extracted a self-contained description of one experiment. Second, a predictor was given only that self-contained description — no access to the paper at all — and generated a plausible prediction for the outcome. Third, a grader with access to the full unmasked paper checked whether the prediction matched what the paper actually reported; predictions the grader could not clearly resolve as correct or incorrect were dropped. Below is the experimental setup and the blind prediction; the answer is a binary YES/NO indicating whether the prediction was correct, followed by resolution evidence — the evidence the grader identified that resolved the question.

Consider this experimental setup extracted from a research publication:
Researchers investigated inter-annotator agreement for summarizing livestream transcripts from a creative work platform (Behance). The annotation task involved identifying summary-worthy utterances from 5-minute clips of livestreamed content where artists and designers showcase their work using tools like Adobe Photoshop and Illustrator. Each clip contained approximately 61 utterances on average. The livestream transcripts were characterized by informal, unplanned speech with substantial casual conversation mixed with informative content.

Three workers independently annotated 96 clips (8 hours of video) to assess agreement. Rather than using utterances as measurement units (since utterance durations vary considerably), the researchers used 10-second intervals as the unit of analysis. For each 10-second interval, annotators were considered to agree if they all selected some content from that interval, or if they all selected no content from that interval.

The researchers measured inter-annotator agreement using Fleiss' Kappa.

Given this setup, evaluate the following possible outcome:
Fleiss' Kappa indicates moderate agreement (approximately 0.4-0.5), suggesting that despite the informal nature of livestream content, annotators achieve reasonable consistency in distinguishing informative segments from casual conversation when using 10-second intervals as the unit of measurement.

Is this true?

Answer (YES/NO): NO